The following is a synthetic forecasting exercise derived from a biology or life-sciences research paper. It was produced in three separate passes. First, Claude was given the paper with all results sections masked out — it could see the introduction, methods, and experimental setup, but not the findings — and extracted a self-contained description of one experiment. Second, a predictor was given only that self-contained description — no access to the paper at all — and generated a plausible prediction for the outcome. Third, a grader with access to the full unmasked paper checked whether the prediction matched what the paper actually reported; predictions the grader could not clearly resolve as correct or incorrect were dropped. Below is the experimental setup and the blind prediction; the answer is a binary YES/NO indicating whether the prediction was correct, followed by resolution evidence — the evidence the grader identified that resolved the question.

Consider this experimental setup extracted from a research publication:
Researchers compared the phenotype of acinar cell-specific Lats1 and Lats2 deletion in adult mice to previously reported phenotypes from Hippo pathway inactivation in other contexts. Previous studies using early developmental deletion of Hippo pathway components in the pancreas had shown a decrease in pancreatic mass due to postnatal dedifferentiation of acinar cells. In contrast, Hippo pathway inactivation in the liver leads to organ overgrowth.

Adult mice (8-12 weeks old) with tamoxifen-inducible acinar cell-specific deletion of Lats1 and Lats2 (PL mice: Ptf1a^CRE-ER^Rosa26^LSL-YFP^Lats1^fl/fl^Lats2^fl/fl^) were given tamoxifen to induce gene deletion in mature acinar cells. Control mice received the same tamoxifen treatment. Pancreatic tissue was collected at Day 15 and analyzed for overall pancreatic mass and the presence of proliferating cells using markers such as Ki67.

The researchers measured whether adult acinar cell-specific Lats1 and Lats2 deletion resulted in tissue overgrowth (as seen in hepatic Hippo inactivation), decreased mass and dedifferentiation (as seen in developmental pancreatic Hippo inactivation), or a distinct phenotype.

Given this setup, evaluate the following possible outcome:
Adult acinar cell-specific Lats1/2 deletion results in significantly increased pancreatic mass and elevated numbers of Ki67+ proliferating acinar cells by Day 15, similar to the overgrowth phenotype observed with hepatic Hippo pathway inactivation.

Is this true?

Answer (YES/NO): NO